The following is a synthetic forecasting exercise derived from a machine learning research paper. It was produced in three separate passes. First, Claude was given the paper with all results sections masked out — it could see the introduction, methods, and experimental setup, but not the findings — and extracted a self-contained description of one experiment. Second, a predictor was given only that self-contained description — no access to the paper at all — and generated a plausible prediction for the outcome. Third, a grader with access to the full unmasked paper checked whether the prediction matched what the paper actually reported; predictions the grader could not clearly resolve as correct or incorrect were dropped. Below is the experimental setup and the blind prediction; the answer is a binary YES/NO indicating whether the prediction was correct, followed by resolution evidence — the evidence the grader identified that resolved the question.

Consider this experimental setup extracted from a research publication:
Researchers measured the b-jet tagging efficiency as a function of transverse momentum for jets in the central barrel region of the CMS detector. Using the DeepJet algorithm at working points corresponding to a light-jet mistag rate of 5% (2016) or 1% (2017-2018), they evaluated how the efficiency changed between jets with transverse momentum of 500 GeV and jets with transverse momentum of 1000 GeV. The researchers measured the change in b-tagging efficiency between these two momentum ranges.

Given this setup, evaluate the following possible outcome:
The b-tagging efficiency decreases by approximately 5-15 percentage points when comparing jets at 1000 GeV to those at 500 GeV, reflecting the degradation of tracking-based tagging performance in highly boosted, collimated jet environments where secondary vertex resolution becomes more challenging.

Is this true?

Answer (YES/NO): YES